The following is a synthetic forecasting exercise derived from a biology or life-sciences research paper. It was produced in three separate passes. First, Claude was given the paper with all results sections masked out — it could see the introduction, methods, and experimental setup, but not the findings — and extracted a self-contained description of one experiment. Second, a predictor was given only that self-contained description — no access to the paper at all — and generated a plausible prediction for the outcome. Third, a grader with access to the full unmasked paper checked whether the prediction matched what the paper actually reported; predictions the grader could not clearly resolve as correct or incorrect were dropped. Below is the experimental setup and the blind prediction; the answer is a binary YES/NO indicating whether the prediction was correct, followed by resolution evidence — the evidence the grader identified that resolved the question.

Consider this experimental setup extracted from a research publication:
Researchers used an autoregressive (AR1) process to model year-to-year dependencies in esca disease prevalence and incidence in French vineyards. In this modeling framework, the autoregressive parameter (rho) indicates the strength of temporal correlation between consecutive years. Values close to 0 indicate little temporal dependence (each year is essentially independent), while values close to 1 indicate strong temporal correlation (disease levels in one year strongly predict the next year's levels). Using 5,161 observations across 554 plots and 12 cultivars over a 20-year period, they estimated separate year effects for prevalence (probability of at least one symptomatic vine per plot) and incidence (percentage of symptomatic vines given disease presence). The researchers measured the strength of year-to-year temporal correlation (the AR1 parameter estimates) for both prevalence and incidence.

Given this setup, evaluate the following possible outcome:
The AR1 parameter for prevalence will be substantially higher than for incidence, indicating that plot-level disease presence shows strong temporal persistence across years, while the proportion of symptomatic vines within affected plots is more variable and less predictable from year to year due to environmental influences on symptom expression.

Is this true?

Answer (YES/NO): YES